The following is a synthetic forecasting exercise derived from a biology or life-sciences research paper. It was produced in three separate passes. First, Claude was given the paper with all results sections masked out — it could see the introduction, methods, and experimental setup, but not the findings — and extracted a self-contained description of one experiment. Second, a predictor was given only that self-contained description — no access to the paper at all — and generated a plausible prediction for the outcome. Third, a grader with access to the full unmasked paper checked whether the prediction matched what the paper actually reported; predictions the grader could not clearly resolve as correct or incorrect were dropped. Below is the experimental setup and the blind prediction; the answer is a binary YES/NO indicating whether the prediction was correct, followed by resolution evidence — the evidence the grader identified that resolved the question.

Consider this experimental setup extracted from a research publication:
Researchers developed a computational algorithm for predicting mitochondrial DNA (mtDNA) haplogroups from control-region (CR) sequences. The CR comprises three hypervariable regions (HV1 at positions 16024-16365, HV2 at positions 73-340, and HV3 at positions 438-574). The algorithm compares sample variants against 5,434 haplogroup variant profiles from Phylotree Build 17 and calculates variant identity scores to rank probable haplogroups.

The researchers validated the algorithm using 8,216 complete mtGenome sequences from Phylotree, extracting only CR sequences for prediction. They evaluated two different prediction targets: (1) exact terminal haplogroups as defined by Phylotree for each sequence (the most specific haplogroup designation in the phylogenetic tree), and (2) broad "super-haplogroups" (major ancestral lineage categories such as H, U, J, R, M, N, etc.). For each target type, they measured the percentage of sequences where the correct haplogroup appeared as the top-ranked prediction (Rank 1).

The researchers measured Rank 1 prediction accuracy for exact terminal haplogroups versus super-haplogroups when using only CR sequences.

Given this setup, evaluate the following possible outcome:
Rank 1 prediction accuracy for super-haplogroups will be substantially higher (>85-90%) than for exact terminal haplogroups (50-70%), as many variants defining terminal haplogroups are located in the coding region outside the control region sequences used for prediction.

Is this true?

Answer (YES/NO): YES